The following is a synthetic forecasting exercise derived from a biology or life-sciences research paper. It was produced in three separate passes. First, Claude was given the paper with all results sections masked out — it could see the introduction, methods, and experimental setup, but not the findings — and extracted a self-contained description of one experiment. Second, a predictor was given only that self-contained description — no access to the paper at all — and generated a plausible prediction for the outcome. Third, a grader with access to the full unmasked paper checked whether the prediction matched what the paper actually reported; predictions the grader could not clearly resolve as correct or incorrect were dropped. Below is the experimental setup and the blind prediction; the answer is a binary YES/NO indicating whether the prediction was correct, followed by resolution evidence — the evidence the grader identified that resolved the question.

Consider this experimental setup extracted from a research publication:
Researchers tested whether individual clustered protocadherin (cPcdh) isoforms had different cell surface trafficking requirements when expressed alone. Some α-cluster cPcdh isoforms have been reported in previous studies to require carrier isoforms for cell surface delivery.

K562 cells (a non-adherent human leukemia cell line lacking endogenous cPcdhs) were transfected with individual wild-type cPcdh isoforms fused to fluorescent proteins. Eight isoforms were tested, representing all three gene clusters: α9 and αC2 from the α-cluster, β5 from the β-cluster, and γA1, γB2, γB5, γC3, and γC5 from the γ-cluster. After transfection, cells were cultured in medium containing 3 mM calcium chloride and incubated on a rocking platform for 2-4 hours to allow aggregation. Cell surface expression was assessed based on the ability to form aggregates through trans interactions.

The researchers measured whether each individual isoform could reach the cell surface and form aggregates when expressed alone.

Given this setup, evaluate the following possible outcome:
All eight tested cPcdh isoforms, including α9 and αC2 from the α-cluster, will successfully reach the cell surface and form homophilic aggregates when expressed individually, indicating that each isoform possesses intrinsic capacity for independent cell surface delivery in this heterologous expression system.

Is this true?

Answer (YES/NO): NO